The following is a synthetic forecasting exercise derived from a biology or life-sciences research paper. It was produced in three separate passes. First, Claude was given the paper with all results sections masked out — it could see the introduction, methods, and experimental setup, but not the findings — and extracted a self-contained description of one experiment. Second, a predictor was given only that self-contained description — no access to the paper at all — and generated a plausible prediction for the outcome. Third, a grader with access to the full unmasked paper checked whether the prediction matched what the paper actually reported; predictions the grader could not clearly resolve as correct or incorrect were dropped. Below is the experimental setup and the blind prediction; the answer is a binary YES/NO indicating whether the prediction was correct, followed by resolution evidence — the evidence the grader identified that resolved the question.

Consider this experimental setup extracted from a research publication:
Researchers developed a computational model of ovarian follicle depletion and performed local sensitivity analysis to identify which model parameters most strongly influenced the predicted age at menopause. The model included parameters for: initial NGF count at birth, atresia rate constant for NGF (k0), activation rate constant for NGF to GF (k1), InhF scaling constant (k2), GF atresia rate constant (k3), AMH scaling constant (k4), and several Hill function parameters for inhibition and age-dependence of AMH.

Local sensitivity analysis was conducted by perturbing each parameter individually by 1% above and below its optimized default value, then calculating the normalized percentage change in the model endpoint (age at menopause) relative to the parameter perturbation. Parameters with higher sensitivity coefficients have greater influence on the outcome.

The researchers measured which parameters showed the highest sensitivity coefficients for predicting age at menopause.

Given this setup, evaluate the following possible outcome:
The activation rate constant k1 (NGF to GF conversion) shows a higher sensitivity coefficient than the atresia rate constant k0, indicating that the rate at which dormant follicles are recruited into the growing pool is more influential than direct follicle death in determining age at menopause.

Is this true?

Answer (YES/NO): NO